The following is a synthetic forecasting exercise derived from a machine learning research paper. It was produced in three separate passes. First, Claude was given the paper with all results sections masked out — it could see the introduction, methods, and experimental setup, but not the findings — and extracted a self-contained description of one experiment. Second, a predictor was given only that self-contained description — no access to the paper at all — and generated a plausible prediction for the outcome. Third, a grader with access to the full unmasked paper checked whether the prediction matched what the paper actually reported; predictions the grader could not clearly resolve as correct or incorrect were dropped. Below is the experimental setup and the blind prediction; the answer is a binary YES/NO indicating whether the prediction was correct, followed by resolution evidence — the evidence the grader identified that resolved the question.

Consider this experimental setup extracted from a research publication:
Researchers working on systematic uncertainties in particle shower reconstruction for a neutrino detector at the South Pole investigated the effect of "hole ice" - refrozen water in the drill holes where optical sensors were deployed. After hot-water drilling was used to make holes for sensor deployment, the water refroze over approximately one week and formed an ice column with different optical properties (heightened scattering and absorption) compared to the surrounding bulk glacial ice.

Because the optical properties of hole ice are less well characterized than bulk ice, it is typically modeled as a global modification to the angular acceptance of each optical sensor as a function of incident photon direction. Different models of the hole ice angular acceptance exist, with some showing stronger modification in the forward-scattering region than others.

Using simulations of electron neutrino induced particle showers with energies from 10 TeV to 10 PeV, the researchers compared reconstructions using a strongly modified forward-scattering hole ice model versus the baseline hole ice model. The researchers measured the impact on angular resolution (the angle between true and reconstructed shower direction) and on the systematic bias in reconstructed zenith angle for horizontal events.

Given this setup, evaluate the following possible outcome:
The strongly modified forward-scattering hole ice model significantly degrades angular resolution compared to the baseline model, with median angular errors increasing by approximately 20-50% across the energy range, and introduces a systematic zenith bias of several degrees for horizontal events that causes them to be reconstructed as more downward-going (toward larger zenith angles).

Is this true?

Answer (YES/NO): NO